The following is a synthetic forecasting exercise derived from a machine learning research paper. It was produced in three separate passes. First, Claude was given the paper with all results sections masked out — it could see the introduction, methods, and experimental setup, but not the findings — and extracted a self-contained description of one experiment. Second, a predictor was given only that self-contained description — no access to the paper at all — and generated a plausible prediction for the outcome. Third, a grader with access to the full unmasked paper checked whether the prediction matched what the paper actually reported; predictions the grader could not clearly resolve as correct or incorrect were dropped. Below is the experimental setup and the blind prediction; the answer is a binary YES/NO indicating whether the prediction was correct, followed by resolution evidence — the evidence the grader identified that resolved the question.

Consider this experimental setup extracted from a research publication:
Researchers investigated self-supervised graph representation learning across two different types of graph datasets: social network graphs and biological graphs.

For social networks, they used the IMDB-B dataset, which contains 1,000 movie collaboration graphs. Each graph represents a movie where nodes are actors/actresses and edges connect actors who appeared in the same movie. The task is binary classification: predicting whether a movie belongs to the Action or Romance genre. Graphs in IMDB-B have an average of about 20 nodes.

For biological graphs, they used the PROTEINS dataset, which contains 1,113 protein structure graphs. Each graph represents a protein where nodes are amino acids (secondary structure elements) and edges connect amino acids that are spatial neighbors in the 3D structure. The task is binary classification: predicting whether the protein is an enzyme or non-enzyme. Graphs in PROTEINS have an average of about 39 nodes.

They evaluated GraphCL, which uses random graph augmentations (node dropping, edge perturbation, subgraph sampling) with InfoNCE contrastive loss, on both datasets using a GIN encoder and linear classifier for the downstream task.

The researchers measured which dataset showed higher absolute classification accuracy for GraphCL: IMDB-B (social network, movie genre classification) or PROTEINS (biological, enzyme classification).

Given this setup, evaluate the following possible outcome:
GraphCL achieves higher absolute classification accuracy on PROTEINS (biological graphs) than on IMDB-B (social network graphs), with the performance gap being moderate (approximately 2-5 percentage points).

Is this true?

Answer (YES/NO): YES